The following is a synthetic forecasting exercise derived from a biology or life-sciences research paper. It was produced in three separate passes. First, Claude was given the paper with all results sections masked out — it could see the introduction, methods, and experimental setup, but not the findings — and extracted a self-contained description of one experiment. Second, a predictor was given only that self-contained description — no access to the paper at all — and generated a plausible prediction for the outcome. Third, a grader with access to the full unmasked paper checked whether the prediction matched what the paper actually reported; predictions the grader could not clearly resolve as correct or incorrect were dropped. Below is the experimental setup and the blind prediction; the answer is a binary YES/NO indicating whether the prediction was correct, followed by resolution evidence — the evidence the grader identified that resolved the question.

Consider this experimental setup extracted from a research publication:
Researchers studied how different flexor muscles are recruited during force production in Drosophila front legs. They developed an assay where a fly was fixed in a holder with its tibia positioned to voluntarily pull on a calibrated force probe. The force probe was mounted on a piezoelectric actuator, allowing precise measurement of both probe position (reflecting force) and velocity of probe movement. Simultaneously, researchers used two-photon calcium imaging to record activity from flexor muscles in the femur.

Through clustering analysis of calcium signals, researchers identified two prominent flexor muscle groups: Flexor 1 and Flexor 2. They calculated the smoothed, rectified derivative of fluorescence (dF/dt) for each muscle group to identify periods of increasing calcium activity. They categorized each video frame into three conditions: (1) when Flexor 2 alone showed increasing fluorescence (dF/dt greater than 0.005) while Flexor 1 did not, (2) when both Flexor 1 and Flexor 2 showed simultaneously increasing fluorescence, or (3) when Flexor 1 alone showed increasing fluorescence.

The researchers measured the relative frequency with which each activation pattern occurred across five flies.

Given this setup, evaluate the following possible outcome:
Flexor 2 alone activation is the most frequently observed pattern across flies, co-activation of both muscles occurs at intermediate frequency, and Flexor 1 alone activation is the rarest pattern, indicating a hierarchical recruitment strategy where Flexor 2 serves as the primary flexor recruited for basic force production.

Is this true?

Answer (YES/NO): NO